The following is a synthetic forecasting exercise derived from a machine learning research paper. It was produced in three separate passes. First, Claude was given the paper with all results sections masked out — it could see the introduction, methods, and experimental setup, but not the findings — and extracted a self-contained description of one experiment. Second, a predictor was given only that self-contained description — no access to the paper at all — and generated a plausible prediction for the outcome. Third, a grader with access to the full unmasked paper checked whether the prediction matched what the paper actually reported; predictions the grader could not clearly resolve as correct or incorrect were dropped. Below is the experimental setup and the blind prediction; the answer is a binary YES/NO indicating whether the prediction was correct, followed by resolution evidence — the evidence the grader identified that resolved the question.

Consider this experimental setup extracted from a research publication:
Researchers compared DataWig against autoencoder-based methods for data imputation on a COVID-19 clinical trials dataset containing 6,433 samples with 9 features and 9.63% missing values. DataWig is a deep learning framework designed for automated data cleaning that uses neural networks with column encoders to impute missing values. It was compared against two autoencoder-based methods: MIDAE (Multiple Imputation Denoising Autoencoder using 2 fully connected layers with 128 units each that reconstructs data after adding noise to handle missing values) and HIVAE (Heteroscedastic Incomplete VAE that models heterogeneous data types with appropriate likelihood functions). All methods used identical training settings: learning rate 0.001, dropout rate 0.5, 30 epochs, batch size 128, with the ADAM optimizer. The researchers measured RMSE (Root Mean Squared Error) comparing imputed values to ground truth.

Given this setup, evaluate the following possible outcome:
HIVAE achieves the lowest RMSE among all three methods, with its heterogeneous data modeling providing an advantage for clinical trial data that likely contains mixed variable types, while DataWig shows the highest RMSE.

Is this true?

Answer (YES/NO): YES